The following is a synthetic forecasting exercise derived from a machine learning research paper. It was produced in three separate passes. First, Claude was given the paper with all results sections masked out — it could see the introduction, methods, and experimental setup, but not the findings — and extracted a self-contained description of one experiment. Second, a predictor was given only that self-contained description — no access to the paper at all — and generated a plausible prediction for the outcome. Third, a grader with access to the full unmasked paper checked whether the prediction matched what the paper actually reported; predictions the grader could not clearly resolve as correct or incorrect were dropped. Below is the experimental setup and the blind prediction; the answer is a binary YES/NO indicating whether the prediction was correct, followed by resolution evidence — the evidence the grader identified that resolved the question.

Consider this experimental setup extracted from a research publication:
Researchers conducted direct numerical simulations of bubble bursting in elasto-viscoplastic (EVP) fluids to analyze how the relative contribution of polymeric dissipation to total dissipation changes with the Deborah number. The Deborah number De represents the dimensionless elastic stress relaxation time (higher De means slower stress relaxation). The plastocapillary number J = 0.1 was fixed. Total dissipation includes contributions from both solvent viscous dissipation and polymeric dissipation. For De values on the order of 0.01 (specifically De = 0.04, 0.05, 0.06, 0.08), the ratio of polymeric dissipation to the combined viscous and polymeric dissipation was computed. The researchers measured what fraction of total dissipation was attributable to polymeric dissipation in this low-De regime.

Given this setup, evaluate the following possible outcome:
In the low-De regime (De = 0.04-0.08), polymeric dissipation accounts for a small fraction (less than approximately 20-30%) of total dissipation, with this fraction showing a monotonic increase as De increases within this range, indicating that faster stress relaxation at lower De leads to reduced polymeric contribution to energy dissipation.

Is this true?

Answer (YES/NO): NO